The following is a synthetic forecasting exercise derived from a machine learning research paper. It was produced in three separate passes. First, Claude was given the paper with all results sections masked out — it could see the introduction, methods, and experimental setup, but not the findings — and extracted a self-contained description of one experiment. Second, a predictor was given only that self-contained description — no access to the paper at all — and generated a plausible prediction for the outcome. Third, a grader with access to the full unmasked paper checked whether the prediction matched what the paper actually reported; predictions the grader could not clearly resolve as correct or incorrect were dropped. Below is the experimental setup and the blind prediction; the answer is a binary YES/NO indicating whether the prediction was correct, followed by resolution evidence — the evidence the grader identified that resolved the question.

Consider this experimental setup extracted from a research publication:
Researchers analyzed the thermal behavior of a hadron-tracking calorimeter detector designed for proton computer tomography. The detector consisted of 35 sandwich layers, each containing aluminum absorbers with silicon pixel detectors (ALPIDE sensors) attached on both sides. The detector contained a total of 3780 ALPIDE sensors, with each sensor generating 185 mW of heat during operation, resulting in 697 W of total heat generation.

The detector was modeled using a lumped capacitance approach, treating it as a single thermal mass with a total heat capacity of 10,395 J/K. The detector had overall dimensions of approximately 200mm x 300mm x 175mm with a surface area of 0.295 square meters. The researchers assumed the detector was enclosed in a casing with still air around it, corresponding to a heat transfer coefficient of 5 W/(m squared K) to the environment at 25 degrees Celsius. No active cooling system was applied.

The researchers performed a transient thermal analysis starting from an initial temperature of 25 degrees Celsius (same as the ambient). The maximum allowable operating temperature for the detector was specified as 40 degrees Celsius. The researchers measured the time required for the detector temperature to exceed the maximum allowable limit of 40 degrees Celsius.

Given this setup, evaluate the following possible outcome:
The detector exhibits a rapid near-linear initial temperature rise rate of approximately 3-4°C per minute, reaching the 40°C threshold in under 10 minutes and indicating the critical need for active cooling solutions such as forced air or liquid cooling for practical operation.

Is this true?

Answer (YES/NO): YES